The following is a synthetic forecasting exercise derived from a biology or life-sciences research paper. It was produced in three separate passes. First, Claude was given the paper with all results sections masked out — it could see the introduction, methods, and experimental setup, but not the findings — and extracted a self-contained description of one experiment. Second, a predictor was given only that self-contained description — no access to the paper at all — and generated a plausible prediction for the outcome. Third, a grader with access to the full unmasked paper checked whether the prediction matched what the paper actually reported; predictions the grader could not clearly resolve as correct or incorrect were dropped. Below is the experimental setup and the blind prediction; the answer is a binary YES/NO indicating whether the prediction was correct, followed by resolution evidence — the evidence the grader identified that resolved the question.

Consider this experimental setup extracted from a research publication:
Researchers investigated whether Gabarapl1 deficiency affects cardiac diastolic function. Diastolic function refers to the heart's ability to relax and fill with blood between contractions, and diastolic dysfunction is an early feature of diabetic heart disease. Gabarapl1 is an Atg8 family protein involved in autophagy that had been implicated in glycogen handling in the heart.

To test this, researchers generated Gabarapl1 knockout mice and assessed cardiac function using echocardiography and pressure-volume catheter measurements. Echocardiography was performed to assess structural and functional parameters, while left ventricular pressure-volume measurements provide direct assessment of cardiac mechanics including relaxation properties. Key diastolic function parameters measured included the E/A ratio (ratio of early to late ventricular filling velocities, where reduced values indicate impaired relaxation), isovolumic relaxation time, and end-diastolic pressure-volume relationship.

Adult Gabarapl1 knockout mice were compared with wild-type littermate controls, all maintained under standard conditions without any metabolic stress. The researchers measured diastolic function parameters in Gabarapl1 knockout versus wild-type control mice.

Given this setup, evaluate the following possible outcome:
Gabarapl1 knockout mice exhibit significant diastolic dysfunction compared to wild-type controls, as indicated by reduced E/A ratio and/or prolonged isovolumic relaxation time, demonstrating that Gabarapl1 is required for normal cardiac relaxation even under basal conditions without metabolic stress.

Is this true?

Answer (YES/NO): NO